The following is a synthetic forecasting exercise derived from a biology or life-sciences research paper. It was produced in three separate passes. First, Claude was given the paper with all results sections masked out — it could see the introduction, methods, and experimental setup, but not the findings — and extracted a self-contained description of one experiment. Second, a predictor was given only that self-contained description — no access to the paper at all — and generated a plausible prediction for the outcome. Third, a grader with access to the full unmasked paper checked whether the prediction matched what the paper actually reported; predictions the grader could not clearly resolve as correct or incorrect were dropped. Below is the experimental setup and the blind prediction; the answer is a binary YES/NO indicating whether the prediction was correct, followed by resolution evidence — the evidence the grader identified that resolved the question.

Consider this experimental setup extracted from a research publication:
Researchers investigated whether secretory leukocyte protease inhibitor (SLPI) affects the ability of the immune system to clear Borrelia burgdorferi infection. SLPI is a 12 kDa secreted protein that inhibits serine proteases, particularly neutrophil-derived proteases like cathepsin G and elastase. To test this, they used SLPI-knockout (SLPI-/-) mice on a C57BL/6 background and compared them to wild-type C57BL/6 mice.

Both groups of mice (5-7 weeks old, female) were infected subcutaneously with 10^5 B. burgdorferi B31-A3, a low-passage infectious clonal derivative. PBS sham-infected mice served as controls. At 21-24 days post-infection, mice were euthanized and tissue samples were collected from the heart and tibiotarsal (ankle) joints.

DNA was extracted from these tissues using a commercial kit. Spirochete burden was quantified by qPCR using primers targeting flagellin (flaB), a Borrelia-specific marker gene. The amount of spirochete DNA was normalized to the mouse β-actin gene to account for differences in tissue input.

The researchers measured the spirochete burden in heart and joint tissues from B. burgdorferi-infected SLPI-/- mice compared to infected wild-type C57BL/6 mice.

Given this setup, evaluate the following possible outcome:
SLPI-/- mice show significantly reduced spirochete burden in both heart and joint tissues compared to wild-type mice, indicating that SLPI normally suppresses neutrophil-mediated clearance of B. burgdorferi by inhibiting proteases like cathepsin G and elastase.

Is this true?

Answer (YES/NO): NO